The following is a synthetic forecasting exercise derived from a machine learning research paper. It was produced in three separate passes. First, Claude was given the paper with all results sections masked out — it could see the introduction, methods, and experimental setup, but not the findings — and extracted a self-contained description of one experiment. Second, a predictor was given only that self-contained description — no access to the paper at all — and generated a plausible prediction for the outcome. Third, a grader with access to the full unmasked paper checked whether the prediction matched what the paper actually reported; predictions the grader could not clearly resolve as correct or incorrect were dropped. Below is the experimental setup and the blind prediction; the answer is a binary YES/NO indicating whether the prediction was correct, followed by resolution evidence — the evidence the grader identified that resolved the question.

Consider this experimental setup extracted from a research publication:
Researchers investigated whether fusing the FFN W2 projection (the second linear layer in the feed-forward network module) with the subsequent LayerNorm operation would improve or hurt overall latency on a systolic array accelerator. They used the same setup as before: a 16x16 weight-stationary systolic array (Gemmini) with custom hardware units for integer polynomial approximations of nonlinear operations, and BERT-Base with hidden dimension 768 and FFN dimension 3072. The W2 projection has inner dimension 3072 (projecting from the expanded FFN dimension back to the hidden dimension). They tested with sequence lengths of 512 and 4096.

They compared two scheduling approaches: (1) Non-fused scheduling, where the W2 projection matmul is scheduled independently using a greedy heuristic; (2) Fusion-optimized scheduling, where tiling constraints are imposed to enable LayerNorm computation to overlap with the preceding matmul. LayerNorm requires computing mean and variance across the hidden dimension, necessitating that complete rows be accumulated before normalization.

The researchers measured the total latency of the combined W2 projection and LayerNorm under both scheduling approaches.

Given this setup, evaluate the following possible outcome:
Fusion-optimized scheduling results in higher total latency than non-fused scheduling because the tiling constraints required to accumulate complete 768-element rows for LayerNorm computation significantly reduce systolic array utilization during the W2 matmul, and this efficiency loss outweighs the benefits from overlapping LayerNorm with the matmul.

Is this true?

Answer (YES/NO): YES